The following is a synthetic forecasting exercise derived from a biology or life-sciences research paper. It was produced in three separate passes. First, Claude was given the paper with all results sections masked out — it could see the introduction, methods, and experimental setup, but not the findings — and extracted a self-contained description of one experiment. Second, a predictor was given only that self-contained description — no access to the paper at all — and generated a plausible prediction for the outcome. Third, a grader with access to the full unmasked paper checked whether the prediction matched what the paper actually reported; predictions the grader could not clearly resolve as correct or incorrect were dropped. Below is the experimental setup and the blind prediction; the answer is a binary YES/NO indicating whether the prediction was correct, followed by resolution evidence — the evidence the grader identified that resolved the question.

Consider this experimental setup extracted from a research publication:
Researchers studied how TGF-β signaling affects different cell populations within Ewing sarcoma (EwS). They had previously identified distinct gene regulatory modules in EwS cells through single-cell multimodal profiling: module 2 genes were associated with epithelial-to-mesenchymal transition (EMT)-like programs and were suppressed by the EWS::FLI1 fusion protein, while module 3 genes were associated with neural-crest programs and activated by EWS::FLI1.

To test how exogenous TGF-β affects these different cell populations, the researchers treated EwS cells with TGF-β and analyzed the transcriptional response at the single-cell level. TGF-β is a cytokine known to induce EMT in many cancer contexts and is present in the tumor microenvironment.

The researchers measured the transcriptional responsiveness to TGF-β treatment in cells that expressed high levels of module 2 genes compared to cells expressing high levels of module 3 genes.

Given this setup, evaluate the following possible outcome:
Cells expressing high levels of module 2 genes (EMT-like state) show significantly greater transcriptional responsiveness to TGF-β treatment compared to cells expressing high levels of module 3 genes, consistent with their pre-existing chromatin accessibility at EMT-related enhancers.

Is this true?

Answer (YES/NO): YES